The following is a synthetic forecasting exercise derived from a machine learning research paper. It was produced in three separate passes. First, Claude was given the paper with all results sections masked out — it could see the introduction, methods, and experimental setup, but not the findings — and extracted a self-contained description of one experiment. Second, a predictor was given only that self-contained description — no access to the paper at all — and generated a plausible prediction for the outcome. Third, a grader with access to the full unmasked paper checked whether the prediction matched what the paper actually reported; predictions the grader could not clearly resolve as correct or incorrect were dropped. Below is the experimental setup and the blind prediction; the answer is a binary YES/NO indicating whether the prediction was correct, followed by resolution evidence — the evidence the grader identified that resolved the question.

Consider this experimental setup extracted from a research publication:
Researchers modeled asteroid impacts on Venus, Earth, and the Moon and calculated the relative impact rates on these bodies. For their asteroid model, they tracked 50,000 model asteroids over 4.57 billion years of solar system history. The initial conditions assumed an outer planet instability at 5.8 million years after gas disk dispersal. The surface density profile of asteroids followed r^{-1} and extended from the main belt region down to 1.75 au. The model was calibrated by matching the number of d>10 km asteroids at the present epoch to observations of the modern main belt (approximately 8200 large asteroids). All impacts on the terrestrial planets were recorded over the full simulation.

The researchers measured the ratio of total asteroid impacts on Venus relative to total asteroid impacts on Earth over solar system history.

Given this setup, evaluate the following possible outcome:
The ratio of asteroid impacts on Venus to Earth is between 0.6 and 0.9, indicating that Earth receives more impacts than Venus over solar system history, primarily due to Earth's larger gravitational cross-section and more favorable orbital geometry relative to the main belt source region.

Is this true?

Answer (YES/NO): NO